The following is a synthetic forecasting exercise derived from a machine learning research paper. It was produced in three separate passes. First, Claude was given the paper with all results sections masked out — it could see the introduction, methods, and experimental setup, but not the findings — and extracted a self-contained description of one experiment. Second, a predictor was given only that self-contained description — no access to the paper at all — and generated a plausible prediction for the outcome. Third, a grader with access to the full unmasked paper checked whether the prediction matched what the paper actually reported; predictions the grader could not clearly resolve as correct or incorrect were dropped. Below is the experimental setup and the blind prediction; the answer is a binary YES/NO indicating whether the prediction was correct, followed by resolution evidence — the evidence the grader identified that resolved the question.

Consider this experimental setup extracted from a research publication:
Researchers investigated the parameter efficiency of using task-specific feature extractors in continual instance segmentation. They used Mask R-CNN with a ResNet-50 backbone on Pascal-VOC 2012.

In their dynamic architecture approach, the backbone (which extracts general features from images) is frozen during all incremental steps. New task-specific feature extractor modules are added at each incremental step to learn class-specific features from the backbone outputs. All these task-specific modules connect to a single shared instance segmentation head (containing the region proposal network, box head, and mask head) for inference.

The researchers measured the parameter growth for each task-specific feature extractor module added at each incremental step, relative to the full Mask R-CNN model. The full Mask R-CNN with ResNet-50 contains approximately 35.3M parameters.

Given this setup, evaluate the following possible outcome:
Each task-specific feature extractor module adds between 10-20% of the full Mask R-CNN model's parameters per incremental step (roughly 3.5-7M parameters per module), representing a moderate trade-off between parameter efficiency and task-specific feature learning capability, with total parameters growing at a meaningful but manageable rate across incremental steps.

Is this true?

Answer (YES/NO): NO